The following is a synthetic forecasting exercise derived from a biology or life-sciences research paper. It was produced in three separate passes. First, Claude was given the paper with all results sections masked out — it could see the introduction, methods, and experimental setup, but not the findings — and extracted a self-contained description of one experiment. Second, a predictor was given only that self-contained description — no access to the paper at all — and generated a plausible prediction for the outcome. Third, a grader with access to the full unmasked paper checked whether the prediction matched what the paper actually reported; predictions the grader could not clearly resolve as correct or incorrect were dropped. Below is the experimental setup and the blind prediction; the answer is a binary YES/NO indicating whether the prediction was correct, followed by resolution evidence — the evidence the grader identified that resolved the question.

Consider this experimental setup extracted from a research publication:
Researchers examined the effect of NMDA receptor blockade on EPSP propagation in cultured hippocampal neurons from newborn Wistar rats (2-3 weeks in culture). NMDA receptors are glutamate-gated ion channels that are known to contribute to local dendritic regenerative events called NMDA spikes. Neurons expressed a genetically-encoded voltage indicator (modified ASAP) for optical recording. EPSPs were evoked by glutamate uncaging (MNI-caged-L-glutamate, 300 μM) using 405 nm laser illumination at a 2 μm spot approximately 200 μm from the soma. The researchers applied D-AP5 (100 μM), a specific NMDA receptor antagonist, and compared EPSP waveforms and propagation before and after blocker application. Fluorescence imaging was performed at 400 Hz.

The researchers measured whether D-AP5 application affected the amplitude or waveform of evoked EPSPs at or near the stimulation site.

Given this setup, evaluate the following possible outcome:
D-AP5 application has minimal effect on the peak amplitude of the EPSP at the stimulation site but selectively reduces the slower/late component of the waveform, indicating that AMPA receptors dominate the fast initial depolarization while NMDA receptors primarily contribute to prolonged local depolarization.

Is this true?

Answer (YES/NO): NO